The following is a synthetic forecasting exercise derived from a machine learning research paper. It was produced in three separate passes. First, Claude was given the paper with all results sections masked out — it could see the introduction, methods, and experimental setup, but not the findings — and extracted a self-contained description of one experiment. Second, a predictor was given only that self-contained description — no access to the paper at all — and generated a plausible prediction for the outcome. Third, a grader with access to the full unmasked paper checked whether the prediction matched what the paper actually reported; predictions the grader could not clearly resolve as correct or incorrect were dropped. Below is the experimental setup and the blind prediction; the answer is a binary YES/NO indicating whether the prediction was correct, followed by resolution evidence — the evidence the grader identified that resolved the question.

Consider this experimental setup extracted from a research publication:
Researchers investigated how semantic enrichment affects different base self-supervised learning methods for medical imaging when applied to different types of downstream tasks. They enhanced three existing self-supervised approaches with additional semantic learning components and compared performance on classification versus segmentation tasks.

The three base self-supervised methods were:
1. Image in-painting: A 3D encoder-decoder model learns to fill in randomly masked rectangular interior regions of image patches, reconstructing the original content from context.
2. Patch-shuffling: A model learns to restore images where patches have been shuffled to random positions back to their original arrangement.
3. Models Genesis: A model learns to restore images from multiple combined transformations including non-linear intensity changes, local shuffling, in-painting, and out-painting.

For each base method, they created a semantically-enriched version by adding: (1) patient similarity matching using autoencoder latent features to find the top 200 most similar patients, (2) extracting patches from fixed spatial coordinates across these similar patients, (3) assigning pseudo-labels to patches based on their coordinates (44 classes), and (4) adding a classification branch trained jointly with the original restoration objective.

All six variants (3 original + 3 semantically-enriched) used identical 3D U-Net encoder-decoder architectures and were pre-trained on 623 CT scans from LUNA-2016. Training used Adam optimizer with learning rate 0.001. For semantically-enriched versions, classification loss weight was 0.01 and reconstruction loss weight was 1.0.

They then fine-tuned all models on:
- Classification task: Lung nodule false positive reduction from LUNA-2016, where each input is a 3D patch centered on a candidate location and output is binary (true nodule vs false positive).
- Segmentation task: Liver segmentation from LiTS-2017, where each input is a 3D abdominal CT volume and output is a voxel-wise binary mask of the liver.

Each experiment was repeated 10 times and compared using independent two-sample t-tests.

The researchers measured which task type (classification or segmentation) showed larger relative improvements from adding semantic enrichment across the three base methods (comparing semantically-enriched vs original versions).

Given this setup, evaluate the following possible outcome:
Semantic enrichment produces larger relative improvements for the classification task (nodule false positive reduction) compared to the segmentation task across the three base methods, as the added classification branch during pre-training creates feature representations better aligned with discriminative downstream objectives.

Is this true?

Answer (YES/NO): NO